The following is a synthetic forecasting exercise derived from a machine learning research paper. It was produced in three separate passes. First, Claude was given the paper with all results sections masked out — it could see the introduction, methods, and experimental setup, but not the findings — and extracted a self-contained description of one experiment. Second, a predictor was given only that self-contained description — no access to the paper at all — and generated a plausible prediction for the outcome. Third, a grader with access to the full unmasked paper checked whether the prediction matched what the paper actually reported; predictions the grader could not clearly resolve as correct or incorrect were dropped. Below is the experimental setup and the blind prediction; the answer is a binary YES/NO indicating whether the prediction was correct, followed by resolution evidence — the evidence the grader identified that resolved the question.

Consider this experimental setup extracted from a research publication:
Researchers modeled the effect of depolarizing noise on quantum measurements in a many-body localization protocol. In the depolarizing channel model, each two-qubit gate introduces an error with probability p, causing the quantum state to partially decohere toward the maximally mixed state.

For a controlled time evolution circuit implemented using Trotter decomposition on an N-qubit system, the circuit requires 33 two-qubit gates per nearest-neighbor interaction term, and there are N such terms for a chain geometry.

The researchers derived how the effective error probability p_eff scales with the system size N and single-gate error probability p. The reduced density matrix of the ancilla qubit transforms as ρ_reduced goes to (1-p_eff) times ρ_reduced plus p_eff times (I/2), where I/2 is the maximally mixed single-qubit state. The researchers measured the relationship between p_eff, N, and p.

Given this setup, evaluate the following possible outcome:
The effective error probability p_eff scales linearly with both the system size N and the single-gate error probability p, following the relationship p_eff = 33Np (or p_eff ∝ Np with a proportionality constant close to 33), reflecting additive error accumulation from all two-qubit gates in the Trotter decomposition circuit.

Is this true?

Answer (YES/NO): YES